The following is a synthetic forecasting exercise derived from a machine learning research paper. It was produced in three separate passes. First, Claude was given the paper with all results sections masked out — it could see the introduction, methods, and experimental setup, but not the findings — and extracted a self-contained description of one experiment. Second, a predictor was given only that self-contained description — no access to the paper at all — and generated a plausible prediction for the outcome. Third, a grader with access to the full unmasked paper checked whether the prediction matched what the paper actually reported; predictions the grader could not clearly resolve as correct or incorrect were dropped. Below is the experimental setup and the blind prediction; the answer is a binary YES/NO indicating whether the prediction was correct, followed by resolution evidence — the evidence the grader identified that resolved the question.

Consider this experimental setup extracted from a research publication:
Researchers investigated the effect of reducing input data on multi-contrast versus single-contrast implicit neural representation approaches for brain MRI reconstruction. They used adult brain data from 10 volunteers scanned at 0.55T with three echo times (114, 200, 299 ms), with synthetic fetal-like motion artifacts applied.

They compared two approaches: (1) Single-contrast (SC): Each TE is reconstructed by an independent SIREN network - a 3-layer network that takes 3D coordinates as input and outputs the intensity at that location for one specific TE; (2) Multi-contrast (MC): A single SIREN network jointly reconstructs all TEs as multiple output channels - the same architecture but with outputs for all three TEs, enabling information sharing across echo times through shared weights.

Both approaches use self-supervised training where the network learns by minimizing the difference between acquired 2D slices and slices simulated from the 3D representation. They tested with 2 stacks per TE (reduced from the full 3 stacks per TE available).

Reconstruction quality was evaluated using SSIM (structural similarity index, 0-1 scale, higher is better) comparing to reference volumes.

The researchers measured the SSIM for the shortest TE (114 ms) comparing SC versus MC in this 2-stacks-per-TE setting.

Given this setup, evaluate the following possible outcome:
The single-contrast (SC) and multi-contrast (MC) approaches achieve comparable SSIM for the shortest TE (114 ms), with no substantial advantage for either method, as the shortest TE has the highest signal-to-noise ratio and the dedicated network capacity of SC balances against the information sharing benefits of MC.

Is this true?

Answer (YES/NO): NO